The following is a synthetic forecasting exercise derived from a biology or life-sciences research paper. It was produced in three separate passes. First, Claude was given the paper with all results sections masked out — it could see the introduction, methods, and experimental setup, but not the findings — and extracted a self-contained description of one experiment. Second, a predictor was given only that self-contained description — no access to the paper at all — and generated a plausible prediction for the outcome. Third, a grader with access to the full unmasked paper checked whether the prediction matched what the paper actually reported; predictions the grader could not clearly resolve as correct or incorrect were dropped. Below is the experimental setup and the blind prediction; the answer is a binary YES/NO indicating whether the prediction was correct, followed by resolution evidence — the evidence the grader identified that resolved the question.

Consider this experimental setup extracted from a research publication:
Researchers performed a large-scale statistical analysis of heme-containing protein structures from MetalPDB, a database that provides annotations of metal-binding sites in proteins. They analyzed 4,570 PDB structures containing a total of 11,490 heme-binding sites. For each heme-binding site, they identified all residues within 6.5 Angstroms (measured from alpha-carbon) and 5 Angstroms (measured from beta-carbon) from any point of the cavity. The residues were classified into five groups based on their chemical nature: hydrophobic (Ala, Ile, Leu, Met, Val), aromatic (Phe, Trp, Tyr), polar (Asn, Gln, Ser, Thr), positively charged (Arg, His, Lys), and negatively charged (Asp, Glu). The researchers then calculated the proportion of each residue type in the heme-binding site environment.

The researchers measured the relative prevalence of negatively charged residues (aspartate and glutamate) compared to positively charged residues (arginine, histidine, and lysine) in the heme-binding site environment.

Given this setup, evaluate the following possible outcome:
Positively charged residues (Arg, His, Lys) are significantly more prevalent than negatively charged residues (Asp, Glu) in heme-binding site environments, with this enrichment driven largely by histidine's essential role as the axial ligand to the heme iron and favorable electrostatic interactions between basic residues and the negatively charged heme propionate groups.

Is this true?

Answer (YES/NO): YES